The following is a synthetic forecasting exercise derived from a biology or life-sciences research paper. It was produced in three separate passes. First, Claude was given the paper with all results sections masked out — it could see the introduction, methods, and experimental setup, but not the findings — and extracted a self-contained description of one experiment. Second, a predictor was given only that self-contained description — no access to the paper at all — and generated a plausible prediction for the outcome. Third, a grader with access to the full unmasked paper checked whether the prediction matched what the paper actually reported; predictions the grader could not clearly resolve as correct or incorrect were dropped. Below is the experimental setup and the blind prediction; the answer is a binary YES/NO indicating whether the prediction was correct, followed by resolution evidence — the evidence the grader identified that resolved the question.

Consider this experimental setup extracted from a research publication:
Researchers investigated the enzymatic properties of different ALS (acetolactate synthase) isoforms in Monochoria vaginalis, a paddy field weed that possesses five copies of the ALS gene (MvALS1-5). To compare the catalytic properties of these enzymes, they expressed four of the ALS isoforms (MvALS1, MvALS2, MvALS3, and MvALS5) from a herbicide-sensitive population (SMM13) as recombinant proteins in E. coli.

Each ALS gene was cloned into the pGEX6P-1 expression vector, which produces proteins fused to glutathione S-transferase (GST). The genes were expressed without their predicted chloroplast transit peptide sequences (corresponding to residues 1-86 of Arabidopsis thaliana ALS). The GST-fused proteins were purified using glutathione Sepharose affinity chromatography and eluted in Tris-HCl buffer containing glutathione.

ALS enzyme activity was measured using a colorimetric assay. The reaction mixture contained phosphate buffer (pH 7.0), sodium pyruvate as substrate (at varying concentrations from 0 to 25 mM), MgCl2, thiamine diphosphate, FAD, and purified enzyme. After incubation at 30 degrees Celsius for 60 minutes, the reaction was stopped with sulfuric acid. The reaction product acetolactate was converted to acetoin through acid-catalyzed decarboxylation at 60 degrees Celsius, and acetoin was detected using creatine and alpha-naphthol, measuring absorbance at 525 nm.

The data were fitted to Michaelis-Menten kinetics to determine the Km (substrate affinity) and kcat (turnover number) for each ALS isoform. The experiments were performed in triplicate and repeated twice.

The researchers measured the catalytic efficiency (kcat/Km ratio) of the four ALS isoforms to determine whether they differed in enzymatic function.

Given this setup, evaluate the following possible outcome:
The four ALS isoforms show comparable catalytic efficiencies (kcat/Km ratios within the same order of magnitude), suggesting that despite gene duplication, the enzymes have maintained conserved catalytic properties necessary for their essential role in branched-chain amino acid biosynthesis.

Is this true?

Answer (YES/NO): YES